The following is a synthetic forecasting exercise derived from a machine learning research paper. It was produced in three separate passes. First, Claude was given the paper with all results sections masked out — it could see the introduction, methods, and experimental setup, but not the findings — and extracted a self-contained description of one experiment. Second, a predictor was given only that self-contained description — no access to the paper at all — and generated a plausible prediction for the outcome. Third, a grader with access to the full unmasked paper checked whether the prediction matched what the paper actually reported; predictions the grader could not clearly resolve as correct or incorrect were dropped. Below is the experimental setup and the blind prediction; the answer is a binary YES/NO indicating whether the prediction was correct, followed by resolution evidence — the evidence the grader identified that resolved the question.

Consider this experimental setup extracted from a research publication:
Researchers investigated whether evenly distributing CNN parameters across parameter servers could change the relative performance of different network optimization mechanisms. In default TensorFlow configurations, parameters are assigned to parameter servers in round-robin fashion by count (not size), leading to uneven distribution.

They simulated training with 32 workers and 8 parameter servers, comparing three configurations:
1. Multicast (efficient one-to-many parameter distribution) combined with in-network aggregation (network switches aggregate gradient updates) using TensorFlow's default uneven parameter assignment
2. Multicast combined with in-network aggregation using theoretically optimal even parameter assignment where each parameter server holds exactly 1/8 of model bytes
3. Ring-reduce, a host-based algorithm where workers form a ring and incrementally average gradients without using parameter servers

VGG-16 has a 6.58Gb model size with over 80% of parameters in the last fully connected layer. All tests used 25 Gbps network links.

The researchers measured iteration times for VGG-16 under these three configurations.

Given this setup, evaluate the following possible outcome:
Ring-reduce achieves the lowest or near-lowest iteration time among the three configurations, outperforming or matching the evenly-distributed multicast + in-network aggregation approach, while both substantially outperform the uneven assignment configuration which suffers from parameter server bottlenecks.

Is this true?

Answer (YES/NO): NO